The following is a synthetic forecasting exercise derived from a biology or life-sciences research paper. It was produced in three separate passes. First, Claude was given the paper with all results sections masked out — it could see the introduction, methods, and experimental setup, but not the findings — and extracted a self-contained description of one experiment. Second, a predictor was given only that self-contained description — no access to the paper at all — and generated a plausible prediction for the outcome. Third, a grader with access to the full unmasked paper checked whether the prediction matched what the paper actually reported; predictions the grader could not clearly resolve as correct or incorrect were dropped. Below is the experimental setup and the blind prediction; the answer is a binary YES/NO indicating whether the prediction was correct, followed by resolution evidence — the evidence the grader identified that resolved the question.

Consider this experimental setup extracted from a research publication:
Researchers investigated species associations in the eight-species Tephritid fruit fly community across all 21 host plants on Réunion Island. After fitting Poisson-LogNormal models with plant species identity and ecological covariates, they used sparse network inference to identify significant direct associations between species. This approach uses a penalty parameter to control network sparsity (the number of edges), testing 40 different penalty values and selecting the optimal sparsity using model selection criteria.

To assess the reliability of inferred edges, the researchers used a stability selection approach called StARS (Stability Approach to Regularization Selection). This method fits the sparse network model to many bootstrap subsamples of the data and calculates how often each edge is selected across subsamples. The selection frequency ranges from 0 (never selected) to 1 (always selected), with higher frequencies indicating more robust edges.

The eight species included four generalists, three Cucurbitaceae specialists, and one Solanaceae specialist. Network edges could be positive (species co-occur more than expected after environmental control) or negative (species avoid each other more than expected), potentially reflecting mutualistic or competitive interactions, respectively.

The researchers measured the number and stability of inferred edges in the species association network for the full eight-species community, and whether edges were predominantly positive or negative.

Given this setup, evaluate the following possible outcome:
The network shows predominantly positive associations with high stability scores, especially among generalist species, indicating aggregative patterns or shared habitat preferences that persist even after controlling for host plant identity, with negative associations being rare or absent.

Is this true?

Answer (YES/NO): NO